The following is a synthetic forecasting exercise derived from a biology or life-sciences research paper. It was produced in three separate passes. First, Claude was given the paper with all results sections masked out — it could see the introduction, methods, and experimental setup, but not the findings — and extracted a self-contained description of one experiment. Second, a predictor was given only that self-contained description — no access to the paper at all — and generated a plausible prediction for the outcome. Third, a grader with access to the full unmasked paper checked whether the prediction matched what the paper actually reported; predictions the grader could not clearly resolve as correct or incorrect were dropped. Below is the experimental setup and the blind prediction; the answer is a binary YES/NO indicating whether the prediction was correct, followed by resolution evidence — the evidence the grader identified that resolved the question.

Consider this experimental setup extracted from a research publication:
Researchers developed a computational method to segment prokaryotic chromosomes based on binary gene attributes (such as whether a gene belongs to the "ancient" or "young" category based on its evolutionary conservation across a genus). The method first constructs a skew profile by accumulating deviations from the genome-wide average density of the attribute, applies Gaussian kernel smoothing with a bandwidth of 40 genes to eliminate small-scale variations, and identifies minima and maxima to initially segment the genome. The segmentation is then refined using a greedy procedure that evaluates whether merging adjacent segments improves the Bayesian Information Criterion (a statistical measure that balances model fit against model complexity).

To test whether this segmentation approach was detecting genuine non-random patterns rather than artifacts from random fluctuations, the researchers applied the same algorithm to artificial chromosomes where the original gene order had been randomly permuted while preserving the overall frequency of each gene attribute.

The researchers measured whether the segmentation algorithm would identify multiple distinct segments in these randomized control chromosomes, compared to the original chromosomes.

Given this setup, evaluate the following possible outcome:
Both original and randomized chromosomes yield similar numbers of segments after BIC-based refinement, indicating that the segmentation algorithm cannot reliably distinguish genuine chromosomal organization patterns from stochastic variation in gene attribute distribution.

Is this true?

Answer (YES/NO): NO